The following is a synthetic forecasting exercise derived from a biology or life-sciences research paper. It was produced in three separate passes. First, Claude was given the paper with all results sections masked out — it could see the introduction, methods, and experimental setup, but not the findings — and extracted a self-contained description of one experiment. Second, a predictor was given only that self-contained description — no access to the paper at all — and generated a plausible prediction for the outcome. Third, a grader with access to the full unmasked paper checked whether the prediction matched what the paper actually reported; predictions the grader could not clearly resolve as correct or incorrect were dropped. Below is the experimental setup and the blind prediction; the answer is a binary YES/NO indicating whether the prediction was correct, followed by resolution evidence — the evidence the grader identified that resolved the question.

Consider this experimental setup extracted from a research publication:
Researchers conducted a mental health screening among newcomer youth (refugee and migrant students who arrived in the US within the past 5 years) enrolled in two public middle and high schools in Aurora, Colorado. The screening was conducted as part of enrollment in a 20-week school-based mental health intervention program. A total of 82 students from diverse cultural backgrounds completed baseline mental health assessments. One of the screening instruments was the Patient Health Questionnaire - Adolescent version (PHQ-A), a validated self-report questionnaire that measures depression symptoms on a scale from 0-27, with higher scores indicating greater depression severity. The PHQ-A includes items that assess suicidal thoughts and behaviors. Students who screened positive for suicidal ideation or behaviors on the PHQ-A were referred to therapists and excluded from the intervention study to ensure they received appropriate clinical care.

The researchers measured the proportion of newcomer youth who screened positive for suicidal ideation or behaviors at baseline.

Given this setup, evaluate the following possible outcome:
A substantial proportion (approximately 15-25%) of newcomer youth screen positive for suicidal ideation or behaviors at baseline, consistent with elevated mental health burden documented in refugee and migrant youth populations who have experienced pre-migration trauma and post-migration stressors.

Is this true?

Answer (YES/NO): NO